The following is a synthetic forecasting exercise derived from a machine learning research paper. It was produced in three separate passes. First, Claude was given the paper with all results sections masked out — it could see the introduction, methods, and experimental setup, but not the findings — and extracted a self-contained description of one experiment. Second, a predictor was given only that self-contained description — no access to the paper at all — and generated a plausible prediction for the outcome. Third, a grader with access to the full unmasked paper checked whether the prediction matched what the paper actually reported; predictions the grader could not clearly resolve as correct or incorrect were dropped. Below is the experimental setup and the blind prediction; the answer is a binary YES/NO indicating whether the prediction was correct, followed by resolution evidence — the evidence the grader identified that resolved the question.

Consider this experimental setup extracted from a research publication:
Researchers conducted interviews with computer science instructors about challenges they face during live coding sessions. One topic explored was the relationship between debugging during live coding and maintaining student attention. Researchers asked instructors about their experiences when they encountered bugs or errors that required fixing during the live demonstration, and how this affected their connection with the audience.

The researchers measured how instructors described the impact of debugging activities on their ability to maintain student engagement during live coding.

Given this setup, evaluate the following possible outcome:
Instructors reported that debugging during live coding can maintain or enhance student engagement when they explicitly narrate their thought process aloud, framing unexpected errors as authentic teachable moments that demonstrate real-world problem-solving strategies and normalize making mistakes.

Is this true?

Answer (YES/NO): NO